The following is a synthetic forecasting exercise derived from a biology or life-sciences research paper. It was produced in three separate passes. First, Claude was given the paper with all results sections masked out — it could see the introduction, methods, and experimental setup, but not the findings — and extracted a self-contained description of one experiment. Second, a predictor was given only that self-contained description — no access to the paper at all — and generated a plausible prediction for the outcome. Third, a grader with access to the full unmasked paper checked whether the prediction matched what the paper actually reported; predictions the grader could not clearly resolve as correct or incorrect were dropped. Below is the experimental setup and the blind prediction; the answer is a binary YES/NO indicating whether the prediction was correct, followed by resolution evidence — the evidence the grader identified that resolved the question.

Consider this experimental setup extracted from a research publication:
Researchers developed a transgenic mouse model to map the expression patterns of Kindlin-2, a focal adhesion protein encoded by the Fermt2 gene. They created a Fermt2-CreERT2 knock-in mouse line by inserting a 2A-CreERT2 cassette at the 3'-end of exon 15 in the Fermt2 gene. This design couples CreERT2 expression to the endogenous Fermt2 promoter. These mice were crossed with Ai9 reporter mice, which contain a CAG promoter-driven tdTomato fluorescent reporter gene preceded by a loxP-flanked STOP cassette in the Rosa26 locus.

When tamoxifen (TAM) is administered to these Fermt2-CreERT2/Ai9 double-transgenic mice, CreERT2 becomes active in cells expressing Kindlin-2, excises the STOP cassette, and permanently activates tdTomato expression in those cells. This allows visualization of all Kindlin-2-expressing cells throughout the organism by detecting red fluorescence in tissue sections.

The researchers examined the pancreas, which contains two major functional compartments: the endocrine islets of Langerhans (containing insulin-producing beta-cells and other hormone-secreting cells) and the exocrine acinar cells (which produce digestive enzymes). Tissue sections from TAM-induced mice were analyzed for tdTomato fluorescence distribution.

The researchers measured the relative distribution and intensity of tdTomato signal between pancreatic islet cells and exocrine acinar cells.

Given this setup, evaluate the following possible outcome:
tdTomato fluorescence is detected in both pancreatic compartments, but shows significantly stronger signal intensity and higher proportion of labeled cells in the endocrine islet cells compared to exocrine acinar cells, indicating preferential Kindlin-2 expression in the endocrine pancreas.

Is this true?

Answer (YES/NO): NO